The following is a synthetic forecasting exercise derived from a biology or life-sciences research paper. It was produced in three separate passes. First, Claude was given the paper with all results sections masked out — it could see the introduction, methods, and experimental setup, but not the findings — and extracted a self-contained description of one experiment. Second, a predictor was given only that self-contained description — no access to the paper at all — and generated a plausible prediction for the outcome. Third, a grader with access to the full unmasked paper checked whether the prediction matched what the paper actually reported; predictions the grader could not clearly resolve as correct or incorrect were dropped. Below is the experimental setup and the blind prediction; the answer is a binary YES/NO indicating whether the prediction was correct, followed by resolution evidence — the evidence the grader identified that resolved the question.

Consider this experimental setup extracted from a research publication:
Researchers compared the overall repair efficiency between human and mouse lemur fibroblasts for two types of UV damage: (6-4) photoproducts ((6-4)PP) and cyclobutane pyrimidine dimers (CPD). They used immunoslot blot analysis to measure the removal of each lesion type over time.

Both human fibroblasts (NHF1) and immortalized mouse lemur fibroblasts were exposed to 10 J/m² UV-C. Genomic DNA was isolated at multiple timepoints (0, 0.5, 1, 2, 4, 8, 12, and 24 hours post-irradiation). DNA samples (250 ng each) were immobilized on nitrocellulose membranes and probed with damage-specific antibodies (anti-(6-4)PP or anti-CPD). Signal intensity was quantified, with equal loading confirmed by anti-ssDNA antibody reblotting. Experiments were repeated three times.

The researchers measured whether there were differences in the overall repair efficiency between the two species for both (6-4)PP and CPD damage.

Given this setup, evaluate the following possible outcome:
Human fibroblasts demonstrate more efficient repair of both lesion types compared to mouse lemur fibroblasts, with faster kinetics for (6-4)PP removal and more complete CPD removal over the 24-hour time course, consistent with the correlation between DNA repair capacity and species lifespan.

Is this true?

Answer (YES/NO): NO